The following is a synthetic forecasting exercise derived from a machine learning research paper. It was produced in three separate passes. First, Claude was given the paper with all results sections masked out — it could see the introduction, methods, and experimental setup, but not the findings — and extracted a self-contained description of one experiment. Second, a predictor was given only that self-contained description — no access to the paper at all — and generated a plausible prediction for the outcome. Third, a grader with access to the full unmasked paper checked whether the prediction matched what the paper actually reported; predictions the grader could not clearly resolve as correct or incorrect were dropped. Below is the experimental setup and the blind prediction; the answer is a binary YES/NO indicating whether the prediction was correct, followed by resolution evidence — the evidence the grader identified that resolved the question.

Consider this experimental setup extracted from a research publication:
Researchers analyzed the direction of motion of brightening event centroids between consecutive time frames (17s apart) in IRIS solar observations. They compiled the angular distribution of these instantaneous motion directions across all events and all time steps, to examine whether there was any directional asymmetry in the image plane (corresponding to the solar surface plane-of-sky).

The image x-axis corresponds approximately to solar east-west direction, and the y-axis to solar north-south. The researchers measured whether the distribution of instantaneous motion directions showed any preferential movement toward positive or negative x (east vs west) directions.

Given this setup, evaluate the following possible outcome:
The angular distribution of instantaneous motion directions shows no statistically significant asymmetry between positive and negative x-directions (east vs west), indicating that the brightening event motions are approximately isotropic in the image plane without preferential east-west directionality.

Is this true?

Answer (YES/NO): NO